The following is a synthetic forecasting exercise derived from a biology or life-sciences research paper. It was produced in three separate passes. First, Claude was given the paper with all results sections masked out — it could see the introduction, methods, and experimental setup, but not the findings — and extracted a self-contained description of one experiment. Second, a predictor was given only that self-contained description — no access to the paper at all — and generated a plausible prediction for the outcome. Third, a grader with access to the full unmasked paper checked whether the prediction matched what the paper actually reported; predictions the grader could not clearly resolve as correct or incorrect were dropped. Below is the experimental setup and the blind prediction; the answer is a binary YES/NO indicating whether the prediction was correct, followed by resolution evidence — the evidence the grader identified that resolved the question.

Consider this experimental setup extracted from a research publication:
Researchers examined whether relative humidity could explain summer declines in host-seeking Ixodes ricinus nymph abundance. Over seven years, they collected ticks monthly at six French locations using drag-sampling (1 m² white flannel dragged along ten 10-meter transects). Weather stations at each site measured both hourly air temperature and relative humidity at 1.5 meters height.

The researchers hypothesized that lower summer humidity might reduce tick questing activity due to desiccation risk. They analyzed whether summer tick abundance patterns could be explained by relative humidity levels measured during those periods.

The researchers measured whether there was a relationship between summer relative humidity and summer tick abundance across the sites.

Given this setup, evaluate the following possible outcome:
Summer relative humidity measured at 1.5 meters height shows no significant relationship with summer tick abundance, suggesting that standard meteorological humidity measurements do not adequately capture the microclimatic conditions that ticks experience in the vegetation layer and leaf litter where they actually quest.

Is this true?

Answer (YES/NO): YES